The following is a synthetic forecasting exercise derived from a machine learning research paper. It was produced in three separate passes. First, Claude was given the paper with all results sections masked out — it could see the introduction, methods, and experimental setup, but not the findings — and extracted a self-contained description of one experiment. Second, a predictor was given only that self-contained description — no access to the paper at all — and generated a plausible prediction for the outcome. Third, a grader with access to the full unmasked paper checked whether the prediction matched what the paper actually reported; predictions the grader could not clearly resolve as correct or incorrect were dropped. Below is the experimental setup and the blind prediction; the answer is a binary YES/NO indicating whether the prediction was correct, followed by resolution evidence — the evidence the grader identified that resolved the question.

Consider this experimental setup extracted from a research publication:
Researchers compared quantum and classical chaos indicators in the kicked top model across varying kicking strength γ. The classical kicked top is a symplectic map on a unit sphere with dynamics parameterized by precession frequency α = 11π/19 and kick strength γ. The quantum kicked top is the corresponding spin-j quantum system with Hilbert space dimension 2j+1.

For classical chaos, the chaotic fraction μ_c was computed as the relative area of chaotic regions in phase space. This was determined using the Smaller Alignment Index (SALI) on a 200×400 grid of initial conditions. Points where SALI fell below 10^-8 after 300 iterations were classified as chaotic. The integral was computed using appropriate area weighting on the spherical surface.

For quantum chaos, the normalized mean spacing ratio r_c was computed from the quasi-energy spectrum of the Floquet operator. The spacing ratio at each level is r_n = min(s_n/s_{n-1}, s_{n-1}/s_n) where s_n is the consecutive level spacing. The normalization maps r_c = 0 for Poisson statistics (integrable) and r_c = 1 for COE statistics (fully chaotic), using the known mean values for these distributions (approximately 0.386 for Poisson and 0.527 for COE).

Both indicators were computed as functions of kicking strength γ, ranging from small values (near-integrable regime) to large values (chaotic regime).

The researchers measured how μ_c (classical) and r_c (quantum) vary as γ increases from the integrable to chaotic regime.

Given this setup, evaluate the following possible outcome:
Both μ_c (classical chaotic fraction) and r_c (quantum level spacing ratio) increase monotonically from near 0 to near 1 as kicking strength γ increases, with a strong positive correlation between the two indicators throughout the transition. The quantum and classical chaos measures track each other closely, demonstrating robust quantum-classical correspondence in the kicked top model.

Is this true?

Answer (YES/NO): YES